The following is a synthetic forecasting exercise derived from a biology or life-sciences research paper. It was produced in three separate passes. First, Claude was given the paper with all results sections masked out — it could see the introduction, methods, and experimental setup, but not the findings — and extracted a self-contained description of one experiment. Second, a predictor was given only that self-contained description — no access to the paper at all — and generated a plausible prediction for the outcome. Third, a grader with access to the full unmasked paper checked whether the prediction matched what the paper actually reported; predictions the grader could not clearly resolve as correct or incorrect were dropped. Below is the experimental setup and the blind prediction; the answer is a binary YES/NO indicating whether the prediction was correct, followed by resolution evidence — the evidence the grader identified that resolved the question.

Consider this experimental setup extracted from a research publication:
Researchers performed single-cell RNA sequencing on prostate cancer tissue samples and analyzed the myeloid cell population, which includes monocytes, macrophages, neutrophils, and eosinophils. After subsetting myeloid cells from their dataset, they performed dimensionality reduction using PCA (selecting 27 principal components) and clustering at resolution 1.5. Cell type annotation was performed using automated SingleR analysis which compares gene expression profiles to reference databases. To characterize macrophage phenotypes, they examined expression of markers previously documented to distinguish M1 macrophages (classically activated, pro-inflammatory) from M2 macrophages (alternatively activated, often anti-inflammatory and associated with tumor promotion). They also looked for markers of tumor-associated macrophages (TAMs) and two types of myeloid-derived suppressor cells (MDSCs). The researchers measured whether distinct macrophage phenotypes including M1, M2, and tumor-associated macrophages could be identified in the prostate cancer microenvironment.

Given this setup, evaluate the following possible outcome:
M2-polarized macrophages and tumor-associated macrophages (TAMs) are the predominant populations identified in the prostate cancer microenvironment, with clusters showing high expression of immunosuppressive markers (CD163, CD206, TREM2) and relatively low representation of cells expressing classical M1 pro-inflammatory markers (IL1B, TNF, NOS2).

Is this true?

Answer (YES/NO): NO